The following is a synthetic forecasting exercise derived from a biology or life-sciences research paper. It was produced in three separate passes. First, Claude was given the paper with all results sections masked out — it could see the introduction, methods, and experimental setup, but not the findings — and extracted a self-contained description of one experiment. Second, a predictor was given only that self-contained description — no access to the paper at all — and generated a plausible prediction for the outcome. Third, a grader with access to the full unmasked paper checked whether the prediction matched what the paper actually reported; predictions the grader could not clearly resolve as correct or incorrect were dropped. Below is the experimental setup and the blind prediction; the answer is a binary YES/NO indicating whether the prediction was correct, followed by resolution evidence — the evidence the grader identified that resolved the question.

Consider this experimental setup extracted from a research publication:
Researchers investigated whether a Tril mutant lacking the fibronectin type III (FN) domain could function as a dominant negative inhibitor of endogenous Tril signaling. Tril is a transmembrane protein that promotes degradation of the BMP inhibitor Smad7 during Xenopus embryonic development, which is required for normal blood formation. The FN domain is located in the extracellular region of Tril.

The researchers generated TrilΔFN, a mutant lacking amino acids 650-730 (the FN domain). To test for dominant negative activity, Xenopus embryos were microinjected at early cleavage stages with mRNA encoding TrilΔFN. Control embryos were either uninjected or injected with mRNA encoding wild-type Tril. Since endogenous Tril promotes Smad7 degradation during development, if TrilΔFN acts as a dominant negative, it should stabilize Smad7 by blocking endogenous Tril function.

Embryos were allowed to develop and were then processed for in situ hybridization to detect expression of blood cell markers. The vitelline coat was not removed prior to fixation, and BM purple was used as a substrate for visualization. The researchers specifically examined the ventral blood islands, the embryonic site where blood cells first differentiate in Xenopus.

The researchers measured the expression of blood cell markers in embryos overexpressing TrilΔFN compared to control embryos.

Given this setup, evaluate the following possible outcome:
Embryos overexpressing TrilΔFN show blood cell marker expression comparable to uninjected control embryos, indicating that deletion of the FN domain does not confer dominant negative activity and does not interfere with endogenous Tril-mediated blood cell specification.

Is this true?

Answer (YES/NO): NO